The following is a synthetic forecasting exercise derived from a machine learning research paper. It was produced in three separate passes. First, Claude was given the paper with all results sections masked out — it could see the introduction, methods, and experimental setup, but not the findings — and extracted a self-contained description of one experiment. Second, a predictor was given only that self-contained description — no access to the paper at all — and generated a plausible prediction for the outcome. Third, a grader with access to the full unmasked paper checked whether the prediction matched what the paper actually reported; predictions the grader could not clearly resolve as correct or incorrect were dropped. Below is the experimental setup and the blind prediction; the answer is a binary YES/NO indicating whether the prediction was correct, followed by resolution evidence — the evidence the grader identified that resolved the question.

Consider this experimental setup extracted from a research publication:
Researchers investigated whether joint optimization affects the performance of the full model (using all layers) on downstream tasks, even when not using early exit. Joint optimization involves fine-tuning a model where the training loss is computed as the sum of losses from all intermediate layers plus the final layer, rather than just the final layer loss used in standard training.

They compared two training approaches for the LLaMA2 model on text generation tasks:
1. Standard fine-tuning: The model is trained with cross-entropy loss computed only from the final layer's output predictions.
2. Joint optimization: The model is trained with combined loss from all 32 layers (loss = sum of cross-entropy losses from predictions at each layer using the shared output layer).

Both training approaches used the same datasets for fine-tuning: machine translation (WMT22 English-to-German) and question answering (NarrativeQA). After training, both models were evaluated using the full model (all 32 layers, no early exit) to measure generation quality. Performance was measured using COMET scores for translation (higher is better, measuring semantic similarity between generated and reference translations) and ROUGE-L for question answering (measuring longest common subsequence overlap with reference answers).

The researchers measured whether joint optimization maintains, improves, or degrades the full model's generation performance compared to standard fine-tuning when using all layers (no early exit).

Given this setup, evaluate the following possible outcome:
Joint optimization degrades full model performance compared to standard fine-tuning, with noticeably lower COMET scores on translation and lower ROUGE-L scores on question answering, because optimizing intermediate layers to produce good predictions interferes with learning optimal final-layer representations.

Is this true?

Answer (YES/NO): YES